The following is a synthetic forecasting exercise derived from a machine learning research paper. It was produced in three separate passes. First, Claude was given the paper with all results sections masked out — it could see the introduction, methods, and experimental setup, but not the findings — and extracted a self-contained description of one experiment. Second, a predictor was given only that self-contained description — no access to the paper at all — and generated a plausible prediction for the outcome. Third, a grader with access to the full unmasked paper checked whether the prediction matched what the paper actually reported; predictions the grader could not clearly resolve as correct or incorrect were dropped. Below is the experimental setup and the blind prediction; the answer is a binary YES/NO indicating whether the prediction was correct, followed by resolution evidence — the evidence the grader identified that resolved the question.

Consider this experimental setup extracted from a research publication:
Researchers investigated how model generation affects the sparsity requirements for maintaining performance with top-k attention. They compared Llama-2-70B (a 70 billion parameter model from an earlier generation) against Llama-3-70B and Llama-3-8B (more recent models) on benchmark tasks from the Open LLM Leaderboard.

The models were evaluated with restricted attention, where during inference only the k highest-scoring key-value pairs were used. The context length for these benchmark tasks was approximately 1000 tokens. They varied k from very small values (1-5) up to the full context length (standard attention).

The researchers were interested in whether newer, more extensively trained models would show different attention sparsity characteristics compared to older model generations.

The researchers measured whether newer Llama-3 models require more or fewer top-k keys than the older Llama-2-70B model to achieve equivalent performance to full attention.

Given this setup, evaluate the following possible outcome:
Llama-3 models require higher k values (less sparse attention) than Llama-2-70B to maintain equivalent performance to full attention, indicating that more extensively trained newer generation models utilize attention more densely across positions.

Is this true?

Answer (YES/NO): NO